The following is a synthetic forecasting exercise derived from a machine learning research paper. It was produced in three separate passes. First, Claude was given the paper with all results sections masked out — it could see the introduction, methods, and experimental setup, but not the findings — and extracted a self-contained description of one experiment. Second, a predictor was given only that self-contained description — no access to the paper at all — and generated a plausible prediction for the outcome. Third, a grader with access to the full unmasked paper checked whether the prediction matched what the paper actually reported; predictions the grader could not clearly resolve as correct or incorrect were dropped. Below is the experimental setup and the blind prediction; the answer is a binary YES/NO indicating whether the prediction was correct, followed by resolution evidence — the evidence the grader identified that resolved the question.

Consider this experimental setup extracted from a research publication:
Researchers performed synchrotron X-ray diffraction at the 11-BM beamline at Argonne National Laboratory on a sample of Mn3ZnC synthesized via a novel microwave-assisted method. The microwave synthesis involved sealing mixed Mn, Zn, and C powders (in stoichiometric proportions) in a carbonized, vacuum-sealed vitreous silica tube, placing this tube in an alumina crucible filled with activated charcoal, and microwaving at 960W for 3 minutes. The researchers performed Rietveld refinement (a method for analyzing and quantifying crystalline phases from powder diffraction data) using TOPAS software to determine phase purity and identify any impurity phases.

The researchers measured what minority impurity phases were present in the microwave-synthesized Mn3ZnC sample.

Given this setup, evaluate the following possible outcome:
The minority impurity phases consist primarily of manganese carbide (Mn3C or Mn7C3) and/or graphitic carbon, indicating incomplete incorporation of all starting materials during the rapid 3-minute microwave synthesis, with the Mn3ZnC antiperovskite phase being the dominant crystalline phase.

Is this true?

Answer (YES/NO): NO